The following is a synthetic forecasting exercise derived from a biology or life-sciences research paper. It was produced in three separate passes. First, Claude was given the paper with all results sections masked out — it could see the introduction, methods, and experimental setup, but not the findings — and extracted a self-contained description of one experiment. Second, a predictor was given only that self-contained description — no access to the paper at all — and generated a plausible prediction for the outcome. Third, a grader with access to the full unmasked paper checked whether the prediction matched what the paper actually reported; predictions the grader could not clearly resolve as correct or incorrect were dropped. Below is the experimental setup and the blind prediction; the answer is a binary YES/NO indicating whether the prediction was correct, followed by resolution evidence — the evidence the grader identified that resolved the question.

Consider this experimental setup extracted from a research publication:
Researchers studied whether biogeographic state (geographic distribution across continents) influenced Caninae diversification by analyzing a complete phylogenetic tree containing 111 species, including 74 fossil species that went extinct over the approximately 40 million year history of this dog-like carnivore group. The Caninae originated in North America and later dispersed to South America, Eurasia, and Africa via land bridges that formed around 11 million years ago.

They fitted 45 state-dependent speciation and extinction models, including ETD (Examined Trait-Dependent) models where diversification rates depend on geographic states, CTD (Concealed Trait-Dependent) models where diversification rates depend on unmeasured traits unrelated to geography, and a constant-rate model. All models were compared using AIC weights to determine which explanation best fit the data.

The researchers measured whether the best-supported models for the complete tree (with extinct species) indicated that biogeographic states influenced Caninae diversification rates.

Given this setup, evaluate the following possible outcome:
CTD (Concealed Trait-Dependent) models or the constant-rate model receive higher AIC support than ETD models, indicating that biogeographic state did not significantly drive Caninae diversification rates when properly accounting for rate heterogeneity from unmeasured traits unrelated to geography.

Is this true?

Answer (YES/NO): YES